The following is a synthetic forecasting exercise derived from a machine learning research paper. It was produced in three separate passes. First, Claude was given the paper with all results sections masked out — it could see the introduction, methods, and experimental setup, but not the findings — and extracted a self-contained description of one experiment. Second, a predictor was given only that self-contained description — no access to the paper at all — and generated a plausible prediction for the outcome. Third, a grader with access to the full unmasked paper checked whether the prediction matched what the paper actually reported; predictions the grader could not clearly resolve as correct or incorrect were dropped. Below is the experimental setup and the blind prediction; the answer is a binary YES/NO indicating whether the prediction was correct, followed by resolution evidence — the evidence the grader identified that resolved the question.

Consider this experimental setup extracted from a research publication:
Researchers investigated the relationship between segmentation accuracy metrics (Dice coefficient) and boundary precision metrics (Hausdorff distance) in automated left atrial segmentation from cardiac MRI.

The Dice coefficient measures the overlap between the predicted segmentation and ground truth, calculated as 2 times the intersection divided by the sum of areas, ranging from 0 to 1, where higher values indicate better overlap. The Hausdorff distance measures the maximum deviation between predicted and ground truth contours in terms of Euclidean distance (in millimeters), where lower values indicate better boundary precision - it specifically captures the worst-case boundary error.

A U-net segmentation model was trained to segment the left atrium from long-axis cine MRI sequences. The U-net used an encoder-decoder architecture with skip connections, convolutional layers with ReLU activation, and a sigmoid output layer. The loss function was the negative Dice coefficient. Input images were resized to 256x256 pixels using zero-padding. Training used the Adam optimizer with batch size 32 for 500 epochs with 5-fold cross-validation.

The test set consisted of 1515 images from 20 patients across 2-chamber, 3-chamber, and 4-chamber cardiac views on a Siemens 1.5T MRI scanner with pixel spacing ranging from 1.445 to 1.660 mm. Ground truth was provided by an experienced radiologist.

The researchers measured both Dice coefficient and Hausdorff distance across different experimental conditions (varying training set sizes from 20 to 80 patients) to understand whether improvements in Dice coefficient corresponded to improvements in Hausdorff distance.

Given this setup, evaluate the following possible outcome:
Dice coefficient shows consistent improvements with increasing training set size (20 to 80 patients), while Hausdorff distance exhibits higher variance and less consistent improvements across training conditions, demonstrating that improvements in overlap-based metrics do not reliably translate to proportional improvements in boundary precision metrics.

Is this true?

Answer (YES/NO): YES